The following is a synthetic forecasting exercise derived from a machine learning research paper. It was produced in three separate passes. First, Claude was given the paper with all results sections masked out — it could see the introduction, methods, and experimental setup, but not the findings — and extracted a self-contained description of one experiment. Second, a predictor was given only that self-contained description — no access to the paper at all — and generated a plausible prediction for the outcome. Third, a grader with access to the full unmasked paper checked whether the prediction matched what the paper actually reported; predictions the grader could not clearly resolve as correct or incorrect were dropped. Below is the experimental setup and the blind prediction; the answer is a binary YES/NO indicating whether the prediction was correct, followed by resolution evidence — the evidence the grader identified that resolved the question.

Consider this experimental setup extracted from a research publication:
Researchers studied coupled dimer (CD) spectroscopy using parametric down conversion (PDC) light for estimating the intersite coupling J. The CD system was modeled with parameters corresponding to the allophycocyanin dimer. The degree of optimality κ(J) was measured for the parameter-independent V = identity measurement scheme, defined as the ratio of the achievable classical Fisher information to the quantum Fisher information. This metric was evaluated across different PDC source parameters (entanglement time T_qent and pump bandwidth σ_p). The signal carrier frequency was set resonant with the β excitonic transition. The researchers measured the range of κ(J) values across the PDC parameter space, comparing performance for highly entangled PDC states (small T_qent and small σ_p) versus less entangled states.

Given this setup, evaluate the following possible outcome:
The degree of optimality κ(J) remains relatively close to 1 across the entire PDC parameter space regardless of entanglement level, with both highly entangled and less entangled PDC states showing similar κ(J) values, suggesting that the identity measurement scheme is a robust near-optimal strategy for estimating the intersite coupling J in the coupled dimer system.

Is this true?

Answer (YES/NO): NO